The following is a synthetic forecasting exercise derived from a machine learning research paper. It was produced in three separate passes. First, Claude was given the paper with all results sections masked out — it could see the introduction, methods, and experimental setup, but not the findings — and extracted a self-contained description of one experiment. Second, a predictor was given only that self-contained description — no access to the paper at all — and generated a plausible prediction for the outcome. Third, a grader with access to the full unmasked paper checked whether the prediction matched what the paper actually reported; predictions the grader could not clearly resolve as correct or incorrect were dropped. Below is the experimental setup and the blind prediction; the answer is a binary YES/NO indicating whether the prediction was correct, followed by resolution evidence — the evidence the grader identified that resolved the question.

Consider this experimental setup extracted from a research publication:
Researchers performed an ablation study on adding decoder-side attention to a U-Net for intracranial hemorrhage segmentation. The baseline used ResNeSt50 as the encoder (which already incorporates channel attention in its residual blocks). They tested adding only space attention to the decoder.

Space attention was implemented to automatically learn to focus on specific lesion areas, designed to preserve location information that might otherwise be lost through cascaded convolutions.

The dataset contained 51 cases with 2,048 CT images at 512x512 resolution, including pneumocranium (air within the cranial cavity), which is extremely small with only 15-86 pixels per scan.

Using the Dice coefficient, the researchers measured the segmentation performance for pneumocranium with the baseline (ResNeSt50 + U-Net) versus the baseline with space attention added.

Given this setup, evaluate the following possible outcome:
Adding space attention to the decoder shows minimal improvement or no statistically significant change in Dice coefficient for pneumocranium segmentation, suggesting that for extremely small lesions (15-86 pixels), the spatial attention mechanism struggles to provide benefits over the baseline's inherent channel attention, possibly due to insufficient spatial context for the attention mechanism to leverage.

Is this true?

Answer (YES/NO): NO